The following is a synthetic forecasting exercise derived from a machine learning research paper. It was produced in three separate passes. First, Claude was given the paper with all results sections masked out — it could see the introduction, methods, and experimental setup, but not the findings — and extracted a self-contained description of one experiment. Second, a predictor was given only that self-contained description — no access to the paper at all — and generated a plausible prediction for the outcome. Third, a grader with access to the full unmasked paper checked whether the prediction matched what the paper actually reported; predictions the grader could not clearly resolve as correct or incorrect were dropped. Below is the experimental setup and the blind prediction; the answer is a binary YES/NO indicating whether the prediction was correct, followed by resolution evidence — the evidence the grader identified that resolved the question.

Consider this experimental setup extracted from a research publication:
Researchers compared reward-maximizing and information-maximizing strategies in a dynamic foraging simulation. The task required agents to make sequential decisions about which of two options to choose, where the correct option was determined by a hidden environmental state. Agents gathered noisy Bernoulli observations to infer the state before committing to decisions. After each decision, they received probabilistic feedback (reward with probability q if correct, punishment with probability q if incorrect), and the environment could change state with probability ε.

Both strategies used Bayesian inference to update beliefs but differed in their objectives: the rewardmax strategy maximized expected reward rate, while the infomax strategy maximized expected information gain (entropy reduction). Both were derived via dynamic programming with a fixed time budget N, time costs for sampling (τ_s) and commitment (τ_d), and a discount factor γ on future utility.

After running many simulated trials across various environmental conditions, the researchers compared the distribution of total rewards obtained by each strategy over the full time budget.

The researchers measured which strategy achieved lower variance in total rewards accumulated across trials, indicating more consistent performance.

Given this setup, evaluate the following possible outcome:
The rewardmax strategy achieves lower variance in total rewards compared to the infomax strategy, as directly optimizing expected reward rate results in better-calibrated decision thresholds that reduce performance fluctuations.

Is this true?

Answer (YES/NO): NO